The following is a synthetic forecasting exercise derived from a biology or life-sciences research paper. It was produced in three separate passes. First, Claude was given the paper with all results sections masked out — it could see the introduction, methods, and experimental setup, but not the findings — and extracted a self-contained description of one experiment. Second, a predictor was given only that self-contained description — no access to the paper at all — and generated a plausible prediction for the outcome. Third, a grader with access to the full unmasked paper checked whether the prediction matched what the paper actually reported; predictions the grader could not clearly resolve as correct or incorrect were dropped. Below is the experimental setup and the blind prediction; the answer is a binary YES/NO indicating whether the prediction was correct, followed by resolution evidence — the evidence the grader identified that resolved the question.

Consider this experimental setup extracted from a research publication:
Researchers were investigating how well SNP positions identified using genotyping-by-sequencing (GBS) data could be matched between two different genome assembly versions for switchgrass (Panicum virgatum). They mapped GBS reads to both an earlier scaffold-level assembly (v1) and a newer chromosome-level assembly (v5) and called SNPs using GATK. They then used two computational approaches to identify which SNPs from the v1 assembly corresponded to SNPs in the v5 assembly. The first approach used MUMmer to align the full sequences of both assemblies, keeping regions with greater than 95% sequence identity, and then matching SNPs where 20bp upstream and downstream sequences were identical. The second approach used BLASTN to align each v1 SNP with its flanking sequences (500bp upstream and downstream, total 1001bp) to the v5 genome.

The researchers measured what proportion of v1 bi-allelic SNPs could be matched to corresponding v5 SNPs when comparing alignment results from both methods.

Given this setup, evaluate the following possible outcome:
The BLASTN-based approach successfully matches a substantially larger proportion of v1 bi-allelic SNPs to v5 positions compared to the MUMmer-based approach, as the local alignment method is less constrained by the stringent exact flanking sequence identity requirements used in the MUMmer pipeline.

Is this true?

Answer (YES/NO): YES